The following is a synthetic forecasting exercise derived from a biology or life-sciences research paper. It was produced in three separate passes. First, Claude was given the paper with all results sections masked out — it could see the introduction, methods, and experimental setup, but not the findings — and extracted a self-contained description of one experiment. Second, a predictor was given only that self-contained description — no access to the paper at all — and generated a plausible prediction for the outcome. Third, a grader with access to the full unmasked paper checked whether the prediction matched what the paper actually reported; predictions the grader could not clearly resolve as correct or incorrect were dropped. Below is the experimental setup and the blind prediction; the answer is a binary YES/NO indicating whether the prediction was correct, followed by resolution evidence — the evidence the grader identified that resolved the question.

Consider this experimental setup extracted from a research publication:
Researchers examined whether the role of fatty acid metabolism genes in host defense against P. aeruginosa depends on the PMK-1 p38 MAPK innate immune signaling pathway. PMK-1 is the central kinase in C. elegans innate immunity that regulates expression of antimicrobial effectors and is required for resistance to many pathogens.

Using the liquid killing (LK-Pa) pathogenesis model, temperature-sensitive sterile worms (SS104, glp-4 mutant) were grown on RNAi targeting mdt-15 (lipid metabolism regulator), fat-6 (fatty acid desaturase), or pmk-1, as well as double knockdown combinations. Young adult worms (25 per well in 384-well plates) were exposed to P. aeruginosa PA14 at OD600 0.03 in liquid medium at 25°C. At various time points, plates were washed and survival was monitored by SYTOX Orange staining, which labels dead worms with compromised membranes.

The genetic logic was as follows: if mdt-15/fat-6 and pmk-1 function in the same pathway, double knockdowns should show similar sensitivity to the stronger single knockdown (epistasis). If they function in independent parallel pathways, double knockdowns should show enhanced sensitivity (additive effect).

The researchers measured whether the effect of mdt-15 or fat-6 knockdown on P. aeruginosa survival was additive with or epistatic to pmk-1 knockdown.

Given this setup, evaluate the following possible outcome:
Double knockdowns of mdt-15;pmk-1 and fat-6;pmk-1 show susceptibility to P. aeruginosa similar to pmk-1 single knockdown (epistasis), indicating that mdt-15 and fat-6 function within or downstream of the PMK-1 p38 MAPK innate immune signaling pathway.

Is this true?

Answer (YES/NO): NO